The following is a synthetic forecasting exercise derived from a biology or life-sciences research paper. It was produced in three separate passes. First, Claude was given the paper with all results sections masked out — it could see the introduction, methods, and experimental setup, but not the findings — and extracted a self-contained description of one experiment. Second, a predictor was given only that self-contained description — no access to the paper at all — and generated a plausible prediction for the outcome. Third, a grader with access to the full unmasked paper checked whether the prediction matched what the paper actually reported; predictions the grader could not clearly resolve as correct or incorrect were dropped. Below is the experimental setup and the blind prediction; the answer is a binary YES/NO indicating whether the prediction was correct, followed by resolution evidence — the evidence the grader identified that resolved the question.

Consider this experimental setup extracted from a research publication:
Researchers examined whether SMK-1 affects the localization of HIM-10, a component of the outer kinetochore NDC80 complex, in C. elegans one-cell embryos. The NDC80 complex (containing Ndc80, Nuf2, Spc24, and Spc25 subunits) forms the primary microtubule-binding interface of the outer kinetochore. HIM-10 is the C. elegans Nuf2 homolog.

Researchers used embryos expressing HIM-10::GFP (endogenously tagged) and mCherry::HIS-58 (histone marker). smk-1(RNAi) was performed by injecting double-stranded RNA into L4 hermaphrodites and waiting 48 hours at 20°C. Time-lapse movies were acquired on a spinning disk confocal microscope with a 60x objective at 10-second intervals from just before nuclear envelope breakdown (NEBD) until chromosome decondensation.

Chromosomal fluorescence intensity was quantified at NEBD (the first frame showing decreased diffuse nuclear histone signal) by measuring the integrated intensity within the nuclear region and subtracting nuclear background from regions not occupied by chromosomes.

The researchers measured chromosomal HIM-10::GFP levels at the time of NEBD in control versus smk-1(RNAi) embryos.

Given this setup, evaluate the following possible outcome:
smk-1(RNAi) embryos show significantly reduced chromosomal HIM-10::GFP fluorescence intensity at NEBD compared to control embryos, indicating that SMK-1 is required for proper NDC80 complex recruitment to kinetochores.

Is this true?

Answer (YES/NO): YES